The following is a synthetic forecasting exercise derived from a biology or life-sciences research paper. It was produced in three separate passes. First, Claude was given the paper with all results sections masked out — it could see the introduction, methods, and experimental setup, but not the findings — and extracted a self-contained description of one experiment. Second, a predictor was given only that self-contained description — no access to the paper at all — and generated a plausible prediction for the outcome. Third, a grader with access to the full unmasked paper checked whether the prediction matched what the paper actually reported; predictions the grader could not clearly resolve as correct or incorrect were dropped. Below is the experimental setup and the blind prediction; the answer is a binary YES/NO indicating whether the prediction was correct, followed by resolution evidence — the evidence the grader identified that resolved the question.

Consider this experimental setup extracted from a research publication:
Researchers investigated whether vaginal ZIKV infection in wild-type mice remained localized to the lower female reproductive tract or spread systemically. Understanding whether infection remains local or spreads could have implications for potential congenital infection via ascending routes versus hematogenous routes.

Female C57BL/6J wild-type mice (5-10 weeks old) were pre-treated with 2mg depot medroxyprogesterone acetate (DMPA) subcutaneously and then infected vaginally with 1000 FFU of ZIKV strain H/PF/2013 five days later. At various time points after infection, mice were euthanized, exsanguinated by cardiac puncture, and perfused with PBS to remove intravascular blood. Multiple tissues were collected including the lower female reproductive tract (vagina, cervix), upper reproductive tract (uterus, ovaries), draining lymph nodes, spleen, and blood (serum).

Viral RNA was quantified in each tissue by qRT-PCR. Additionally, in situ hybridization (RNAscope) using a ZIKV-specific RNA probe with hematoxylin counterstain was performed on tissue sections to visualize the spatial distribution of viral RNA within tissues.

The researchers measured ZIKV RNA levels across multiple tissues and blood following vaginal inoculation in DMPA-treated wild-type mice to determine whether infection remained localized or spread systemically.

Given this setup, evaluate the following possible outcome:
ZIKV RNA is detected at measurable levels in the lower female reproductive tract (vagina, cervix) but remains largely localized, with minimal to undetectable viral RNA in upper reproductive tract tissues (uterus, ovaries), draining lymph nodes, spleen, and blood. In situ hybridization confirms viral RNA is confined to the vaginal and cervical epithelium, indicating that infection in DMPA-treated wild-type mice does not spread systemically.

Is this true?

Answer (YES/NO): YES